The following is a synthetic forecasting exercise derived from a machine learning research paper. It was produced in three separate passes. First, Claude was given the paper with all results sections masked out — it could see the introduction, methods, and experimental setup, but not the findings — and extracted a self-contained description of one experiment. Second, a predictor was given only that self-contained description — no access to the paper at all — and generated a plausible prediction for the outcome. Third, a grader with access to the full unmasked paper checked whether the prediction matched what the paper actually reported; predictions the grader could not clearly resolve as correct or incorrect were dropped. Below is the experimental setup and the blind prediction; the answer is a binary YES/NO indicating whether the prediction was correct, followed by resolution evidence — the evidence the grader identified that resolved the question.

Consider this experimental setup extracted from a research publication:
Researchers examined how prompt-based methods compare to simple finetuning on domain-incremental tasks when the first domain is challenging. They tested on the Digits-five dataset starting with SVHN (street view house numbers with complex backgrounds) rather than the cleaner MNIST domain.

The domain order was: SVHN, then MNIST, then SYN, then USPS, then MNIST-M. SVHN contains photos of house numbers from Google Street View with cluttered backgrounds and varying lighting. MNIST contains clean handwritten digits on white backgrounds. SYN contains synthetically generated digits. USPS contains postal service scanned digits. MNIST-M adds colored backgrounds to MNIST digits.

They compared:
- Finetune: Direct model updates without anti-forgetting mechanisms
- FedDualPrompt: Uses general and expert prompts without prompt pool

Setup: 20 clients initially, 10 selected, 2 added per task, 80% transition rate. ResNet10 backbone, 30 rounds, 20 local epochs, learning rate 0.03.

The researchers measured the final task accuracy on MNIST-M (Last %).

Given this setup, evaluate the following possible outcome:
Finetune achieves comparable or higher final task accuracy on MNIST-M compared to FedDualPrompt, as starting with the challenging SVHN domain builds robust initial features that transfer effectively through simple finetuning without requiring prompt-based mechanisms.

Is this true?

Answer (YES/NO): NO